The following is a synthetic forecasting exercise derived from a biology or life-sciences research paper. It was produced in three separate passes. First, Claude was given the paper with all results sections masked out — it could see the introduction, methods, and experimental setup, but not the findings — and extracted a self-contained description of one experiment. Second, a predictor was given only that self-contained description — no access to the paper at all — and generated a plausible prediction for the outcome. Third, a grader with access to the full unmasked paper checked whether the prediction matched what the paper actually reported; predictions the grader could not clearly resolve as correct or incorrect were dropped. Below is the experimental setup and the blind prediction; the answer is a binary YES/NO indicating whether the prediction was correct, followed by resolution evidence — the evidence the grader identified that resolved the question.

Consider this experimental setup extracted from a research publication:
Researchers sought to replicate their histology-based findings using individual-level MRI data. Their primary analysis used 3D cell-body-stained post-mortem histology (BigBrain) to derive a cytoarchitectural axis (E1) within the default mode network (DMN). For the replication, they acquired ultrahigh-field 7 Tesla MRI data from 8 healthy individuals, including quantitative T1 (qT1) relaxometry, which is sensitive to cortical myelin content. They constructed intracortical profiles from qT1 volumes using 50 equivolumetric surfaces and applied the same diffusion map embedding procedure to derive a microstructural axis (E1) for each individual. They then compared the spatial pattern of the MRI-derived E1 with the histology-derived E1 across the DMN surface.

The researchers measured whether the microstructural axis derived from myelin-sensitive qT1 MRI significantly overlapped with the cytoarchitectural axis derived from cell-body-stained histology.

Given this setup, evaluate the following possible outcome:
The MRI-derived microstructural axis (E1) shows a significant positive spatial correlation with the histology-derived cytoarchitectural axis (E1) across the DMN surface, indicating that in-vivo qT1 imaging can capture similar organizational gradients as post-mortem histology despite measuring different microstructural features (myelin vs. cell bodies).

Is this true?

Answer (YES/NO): YES